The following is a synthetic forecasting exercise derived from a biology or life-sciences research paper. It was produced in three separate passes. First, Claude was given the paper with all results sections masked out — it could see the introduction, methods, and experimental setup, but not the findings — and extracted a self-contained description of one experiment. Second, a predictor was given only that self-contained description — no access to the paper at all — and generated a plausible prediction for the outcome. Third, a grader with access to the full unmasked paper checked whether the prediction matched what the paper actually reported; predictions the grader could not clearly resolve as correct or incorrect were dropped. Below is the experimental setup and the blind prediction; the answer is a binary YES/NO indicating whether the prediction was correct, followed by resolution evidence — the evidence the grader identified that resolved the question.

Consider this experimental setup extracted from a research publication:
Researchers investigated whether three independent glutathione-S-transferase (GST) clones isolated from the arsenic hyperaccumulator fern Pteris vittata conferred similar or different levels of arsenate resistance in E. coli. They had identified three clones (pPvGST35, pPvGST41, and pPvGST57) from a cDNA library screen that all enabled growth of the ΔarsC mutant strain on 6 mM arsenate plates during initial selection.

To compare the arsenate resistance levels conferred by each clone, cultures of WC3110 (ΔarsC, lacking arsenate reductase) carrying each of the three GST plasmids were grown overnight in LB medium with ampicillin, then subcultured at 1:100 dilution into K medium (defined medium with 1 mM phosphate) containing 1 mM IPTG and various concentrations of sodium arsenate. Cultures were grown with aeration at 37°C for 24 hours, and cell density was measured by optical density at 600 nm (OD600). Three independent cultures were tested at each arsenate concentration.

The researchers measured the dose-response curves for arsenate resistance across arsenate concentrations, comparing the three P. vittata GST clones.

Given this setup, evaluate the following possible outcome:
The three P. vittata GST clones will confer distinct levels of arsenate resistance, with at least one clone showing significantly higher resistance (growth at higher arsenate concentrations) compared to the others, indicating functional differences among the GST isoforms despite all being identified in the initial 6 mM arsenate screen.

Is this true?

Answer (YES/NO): NO